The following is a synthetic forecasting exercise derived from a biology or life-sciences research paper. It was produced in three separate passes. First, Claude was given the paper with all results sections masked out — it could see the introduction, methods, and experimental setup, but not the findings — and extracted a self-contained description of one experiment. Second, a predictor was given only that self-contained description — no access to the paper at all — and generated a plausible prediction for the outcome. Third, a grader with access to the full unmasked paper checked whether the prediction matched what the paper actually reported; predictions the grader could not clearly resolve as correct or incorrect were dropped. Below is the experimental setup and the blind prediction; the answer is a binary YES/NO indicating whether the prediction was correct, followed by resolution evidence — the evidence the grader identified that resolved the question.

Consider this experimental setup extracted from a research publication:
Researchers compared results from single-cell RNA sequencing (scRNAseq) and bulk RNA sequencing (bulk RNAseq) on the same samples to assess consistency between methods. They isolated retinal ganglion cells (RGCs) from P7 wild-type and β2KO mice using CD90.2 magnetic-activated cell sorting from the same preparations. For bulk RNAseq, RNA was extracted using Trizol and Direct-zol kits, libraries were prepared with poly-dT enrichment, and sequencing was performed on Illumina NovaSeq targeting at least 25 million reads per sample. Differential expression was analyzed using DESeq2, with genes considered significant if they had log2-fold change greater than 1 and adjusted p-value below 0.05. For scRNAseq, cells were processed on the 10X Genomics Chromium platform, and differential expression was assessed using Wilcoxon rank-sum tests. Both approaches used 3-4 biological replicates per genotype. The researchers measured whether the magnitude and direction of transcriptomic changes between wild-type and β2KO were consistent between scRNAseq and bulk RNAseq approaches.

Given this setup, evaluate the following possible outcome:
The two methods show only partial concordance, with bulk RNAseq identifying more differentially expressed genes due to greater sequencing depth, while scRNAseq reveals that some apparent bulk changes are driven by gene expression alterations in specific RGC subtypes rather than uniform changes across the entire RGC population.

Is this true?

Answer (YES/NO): YES